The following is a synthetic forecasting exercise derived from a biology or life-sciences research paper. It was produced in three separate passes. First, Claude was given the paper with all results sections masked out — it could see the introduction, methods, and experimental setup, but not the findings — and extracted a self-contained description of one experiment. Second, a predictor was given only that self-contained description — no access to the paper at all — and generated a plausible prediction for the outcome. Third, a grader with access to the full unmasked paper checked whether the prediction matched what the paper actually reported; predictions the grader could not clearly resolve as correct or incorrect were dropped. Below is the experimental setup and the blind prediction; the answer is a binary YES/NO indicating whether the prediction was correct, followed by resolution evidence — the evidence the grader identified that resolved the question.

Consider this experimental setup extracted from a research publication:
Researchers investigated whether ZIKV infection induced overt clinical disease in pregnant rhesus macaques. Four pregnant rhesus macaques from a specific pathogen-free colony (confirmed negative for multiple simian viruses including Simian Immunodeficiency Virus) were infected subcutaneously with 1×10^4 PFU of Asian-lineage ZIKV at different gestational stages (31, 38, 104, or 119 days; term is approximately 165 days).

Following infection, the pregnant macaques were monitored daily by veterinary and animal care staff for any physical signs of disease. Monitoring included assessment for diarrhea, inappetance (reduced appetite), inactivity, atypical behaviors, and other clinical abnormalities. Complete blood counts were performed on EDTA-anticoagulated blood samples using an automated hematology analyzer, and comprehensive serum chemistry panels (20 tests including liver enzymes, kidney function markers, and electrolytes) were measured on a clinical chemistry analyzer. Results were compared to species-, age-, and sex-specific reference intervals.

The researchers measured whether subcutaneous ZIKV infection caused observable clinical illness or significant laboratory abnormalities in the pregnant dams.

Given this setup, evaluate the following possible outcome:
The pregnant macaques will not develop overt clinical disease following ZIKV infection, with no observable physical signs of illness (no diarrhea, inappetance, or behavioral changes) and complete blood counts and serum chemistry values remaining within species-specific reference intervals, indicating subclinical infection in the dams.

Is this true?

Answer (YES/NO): YES